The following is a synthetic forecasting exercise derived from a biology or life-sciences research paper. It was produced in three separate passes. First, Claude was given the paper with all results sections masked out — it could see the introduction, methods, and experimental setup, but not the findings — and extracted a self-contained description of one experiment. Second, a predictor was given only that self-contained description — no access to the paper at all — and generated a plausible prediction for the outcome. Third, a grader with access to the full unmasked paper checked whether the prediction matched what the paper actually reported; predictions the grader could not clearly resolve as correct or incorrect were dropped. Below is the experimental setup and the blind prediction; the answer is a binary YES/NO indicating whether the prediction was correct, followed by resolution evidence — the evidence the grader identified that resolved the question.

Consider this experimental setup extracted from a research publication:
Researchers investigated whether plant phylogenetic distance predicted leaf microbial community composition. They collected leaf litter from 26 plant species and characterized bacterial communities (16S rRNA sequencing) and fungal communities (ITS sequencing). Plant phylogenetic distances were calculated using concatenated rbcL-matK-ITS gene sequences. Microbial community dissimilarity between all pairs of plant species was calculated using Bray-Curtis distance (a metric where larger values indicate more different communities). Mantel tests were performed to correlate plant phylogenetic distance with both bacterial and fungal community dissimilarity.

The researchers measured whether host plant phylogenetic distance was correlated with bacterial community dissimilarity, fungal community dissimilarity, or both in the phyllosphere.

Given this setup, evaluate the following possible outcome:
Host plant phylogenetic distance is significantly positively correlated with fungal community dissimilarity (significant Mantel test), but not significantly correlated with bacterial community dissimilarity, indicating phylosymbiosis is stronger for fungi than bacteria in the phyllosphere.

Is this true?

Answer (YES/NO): NO